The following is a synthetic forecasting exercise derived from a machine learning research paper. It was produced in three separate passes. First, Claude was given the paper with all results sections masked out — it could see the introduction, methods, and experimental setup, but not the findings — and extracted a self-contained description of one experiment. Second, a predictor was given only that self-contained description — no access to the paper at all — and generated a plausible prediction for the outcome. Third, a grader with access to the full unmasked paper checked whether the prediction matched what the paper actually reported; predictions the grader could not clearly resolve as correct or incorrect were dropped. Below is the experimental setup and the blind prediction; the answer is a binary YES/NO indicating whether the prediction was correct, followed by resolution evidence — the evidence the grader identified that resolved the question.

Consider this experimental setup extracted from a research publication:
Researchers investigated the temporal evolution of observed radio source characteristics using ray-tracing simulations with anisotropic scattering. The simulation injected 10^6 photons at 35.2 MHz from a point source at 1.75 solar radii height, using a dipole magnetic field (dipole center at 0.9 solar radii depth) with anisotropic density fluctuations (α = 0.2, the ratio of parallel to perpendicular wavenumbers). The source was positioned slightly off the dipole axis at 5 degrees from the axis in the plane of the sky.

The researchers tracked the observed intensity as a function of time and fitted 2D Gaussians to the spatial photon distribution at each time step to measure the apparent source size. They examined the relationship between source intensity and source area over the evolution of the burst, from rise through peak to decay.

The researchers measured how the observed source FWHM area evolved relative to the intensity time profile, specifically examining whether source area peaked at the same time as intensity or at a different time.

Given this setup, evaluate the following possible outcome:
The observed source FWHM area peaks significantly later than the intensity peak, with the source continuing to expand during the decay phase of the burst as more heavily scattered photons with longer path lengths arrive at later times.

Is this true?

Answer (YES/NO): YES